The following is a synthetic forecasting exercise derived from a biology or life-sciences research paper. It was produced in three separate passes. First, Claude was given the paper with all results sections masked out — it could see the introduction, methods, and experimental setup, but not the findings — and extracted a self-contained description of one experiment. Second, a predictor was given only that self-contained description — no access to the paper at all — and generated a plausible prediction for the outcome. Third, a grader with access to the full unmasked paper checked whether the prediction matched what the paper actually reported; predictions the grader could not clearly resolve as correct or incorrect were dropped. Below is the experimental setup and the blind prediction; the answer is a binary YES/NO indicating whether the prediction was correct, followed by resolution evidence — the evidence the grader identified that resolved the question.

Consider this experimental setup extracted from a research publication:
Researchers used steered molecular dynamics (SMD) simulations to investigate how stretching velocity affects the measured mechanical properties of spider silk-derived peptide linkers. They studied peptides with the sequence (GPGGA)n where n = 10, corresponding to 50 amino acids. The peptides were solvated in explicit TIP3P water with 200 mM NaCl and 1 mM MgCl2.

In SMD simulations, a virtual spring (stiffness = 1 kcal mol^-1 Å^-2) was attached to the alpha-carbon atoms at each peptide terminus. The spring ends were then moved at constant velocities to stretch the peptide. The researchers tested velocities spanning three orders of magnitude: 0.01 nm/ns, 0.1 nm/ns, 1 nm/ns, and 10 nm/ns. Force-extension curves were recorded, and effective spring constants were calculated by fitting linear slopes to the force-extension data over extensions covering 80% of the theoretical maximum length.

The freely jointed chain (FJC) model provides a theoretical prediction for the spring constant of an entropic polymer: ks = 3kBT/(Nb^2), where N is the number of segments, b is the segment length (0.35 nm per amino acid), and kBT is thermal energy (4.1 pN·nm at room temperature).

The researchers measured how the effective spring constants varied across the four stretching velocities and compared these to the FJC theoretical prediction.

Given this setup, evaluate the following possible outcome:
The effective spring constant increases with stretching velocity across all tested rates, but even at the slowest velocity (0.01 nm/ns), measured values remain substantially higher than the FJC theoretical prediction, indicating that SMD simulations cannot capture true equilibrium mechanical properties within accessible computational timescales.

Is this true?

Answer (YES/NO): NO